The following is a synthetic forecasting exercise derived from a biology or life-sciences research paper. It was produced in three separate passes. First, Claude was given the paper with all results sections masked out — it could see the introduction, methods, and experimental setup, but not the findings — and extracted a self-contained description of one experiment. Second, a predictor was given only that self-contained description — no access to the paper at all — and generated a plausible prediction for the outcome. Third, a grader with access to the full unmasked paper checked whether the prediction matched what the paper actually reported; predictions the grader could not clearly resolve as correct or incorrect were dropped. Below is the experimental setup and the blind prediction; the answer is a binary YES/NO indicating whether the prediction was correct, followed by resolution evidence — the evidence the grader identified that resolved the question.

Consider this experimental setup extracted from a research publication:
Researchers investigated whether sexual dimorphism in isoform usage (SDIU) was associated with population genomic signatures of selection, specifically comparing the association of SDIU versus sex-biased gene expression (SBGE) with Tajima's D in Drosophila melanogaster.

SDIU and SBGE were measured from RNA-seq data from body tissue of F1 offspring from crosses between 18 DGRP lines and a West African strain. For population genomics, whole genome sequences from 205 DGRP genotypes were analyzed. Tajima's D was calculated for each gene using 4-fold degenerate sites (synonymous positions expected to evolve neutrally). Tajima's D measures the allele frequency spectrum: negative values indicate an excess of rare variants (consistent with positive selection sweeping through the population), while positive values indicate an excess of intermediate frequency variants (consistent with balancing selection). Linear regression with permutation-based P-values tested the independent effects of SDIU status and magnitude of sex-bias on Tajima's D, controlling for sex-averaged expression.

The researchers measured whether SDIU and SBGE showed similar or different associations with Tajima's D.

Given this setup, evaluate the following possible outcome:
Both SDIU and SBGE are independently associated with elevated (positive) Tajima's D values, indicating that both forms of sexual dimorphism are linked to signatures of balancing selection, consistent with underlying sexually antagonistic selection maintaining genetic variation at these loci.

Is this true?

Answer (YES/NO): NO